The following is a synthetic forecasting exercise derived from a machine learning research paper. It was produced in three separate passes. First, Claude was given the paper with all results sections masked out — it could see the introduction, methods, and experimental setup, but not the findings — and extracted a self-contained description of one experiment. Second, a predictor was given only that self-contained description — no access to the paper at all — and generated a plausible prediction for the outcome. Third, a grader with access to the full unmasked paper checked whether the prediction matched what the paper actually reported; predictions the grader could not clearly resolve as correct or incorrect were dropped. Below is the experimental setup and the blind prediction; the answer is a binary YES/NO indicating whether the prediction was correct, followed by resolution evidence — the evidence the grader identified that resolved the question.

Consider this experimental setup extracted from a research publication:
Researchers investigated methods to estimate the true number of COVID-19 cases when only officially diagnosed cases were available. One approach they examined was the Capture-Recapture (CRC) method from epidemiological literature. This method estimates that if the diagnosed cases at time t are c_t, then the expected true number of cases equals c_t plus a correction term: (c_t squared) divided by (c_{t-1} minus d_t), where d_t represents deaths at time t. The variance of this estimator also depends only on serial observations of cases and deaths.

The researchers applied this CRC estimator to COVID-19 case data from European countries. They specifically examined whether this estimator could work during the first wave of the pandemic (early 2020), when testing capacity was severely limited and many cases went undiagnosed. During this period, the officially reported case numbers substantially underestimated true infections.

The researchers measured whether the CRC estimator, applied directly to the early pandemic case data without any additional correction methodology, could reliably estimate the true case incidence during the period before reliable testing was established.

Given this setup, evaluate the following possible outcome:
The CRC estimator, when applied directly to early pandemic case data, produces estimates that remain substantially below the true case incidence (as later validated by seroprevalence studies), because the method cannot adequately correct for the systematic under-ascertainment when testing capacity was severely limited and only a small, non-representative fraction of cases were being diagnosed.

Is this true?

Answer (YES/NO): NO